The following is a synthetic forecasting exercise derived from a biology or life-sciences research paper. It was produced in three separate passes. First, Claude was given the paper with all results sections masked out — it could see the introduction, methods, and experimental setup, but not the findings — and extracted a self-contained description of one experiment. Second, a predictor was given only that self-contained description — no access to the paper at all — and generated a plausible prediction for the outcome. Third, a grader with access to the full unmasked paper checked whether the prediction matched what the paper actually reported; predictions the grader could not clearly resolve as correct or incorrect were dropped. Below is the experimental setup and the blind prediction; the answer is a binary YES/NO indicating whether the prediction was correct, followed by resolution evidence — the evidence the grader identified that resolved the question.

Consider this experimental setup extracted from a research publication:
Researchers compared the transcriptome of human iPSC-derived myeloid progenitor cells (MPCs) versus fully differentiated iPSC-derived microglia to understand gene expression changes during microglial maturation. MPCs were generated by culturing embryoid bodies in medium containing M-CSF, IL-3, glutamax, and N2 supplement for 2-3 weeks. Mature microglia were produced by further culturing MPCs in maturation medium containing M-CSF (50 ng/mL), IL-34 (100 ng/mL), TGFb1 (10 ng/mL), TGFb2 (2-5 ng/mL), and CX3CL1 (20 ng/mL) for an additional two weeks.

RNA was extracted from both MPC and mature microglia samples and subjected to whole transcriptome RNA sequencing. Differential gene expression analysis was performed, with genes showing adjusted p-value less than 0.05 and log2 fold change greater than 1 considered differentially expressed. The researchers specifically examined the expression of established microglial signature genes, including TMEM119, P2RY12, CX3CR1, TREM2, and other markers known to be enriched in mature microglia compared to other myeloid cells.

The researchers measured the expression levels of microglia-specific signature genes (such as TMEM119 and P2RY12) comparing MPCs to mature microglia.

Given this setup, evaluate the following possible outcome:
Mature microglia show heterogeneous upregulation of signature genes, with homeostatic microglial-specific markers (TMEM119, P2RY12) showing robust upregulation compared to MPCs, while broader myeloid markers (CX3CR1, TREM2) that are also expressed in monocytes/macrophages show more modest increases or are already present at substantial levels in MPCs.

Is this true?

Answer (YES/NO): NO